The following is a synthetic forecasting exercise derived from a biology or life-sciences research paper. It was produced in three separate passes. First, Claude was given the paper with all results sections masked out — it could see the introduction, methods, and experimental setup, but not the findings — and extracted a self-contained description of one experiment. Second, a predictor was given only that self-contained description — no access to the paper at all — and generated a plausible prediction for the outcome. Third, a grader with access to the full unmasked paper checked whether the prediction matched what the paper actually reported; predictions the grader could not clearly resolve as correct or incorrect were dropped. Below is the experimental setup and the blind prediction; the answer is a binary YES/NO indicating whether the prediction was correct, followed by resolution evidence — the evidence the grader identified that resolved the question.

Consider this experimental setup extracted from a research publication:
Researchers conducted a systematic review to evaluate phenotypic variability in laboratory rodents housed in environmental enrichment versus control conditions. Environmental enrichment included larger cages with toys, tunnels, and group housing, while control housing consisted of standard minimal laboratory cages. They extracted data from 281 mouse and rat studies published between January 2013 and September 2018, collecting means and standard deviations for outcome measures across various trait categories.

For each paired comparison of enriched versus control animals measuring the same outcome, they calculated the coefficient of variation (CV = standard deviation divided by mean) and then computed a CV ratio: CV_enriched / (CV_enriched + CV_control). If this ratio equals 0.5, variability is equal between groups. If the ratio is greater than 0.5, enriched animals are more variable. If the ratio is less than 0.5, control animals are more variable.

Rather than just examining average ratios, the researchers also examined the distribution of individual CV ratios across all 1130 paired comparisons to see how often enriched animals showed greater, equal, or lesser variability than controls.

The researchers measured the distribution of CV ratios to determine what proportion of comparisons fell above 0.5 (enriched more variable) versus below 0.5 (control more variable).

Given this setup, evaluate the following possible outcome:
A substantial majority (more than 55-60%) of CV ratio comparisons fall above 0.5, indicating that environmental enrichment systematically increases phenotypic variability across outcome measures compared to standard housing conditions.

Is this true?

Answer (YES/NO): NO